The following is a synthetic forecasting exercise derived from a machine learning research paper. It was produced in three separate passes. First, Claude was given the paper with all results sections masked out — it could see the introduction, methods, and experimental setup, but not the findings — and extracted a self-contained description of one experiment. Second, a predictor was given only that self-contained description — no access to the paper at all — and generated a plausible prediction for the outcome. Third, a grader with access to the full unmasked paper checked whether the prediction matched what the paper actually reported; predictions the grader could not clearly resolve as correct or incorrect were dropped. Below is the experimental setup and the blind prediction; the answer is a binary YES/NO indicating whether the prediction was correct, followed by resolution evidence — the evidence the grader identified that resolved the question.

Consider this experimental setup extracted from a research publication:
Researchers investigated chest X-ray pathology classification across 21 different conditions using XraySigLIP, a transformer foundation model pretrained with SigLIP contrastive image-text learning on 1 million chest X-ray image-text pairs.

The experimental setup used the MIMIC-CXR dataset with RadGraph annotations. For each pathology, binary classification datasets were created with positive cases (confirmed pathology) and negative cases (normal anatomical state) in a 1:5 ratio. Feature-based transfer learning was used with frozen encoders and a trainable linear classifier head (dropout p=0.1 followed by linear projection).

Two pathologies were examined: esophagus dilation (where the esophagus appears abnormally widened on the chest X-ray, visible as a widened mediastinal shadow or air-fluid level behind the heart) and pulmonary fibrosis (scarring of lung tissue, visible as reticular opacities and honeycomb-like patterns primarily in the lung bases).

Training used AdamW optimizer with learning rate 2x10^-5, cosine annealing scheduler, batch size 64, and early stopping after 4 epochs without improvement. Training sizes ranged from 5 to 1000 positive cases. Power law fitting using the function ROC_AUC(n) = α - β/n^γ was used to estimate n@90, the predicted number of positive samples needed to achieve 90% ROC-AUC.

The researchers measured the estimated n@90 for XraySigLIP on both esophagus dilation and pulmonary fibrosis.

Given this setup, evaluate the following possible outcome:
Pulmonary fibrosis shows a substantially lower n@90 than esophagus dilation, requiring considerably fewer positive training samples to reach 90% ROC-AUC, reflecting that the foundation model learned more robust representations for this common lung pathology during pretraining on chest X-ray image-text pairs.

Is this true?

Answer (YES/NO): YES